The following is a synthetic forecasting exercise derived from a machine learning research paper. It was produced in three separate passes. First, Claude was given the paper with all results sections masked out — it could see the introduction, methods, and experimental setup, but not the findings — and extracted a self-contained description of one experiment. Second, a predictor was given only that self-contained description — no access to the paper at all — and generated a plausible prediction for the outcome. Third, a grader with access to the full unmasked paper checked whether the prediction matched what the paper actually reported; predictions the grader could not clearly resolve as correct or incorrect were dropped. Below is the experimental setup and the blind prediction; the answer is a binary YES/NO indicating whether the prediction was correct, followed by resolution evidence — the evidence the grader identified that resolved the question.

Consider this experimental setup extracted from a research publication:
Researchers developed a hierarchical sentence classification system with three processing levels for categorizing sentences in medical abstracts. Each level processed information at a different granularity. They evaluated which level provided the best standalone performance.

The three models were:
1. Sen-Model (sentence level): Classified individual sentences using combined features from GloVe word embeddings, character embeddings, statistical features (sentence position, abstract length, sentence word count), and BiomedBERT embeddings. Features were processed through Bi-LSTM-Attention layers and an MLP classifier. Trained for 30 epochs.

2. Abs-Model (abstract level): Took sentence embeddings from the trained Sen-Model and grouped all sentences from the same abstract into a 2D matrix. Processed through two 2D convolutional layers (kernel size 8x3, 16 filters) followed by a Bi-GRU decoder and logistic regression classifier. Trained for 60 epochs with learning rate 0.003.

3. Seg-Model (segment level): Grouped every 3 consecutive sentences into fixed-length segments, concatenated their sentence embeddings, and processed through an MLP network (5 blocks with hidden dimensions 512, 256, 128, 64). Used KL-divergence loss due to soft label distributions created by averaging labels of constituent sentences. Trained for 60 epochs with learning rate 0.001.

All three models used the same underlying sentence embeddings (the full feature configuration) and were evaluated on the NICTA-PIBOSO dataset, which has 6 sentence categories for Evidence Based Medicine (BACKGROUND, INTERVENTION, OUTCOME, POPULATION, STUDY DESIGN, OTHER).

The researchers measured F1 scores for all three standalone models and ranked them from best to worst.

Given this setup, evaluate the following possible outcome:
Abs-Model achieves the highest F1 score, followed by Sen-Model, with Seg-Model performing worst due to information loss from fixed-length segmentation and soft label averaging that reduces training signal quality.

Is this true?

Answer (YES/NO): YES